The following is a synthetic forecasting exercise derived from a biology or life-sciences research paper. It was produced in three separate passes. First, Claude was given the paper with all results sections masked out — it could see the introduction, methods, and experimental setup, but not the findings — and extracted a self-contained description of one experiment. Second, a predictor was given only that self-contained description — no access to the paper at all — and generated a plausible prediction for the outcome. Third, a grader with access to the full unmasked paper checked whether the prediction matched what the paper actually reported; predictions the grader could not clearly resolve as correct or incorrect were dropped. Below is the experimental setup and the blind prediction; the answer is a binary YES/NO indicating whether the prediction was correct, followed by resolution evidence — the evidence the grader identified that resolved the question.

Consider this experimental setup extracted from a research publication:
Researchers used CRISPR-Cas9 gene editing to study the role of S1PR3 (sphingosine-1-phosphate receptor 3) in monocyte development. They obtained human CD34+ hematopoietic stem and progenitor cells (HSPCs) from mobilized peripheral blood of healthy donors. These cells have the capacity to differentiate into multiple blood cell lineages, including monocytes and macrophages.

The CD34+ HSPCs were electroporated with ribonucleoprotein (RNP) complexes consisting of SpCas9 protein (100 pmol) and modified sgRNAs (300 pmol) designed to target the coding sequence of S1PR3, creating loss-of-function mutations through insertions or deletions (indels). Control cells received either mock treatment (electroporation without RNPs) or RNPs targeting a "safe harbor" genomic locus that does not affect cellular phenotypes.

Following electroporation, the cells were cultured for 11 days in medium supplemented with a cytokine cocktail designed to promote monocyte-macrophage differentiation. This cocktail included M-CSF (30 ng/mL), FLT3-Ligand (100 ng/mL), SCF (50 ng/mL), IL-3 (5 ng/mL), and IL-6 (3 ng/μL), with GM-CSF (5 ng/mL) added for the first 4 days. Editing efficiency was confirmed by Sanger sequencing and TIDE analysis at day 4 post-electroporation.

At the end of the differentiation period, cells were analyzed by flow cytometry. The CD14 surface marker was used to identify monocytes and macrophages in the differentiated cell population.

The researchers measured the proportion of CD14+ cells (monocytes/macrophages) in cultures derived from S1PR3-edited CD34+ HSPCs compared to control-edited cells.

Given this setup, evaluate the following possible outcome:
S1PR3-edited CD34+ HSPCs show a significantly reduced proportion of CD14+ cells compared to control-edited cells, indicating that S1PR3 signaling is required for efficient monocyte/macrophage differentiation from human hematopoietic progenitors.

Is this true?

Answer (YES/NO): YES